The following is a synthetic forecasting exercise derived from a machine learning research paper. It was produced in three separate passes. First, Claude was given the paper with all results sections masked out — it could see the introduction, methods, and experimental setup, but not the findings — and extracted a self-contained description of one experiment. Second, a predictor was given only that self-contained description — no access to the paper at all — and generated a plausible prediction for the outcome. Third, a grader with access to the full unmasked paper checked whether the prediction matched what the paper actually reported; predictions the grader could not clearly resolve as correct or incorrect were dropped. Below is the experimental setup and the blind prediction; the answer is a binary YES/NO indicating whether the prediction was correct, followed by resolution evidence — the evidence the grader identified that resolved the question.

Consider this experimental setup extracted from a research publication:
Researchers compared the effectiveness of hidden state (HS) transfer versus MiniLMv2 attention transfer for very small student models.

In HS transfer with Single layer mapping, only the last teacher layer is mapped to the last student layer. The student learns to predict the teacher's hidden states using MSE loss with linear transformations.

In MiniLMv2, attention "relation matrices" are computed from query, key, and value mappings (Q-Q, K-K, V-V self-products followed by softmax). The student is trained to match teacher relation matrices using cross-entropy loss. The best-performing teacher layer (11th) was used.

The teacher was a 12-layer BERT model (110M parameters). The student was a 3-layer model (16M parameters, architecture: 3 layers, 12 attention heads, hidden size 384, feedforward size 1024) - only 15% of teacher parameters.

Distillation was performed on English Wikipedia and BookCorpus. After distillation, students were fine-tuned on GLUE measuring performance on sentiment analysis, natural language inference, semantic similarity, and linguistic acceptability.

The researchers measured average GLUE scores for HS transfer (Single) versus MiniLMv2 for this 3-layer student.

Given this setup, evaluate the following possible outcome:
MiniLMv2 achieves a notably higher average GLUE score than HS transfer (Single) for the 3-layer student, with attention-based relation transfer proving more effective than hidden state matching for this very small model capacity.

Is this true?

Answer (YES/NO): NO